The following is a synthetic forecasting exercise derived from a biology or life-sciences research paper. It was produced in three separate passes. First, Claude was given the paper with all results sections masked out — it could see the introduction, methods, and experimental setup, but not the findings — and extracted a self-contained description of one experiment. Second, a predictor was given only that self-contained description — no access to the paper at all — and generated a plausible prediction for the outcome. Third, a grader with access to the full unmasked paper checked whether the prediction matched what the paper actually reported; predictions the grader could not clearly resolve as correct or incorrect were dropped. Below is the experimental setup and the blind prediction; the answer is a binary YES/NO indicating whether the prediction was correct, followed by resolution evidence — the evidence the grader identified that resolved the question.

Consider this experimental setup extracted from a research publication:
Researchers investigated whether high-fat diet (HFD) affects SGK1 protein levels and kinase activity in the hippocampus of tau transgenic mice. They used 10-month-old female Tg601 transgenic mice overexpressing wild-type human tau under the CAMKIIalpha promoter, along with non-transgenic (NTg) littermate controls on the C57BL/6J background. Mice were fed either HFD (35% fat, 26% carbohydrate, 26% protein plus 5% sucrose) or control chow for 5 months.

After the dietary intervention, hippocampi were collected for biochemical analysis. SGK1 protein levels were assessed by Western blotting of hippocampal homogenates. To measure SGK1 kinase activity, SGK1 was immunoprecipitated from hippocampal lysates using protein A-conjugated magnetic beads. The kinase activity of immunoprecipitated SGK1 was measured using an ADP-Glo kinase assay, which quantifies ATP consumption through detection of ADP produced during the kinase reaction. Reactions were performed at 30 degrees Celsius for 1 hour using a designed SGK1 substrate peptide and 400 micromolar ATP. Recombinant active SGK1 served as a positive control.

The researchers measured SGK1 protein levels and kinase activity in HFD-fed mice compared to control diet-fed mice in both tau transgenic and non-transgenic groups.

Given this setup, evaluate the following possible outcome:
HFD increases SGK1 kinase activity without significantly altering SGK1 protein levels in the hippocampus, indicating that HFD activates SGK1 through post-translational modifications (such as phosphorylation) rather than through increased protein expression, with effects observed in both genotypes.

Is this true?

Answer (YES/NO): NO